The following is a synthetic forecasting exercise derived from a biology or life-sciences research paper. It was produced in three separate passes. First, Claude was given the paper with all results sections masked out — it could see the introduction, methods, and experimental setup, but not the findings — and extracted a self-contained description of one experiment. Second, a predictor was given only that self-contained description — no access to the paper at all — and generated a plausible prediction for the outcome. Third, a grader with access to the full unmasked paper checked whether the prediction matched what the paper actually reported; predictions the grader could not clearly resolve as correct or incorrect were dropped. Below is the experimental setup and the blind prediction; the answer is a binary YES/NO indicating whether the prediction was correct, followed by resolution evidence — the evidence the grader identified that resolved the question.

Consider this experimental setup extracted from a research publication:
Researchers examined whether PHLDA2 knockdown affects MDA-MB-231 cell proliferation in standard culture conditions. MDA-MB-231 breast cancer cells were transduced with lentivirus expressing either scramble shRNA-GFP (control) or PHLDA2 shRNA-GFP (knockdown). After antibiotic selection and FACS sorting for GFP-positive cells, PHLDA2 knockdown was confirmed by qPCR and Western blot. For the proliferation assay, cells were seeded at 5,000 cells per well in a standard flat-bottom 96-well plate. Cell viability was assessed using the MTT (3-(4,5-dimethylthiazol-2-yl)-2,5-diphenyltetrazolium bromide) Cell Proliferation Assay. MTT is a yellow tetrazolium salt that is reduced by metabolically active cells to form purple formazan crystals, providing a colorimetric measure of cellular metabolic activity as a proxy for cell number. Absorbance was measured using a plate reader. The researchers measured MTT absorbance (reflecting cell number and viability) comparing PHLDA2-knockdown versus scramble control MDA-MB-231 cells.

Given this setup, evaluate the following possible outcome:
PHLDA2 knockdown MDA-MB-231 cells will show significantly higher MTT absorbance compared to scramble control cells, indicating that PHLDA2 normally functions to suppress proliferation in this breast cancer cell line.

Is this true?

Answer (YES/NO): NO